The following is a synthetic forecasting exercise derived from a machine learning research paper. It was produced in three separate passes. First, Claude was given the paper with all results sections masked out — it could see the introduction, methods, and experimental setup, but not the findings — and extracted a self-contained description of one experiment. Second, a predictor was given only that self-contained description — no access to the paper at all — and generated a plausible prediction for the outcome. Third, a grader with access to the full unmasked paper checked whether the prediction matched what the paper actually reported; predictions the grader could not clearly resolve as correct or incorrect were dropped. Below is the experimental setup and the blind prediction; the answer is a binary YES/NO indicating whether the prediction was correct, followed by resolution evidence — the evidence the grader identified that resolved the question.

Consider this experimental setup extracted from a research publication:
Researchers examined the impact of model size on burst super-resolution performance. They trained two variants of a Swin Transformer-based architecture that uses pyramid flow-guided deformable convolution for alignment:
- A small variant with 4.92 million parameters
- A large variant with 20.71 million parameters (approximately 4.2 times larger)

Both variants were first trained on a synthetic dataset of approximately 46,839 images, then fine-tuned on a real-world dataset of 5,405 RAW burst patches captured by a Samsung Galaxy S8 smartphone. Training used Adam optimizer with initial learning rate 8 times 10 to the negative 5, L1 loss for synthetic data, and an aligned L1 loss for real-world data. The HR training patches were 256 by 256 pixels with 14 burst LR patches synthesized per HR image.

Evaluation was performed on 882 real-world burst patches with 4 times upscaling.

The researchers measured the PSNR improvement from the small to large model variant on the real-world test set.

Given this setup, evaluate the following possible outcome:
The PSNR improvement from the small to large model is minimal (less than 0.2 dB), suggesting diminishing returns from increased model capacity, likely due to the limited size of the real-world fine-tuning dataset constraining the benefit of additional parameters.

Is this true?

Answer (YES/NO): YES